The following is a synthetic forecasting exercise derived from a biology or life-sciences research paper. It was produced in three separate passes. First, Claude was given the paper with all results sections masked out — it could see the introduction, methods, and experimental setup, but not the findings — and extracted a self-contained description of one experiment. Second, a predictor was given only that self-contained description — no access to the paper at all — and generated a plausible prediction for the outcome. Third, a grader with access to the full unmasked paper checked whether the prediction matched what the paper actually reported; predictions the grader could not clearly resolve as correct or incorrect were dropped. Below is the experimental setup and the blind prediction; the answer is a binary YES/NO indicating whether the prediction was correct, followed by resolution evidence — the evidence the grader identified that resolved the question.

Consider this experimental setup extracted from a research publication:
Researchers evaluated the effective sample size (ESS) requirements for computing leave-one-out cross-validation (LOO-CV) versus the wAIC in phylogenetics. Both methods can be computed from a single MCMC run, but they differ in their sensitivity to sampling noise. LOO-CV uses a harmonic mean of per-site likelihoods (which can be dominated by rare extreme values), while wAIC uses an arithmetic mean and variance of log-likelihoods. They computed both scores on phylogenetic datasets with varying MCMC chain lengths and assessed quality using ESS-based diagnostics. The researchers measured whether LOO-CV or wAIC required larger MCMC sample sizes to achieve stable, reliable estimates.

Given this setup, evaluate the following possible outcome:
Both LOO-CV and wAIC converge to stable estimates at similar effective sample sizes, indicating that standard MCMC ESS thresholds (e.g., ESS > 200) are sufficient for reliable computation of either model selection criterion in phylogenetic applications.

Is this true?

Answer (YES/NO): NO